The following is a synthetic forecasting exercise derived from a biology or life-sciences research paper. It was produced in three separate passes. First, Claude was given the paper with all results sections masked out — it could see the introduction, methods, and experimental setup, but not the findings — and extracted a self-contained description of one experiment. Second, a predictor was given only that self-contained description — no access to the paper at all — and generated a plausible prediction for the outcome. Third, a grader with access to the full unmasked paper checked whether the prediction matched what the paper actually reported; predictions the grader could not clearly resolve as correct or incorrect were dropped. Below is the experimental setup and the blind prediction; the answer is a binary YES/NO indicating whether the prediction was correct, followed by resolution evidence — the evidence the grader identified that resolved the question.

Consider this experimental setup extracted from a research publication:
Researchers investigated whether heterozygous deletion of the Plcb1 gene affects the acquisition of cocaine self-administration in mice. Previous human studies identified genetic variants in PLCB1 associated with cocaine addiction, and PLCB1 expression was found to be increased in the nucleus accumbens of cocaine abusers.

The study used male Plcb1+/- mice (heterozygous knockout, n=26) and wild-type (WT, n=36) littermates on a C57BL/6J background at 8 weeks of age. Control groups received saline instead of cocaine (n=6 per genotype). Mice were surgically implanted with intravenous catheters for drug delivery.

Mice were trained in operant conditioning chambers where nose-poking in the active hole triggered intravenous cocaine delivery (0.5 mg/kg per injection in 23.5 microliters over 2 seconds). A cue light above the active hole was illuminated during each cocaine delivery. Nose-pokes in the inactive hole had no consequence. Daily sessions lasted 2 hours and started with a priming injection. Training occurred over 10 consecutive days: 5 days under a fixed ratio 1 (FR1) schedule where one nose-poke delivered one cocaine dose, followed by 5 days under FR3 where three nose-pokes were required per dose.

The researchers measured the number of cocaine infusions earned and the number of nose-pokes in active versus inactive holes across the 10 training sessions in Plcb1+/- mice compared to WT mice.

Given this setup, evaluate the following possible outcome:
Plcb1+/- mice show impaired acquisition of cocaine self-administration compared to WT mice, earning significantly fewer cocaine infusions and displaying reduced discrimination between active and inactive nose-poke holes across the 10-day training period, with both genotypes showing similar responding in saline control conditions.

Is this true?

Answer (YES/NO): NO